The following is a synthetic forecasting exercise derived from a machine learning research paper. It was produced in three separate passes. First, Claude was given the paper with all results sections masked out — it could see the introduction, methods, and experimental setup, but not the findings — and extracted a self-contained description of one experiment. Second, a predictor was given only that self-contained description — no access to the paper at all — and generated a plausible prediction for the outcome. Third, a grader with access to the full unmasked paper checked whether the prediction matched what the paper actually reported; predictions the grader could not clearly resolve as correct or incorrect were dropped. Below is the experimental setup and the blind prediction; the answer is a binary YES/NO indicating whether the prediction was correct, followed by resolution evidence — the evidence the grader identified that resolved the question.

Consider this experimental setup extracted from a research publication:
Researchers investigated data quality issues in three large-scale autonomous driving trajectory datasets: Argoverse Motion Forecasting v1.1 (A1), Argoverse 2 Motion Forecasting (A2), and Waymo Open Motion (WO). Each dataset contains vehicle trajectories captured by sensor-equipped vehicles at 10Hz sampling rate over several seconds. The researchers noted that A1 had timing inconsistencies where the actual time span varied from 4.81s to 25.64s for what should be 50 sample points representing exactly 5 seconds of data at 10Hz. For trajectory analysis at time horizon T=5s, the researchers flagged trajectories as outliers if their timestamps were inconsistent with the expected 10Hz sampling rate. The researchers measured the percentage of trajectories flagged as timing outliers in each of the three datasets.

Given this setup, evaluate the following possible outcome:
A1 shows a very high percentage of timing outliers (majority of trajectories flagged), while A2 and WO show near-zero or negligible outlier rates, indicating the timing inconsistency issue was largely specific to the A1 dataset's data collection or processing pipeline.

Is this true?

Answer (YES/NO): NO